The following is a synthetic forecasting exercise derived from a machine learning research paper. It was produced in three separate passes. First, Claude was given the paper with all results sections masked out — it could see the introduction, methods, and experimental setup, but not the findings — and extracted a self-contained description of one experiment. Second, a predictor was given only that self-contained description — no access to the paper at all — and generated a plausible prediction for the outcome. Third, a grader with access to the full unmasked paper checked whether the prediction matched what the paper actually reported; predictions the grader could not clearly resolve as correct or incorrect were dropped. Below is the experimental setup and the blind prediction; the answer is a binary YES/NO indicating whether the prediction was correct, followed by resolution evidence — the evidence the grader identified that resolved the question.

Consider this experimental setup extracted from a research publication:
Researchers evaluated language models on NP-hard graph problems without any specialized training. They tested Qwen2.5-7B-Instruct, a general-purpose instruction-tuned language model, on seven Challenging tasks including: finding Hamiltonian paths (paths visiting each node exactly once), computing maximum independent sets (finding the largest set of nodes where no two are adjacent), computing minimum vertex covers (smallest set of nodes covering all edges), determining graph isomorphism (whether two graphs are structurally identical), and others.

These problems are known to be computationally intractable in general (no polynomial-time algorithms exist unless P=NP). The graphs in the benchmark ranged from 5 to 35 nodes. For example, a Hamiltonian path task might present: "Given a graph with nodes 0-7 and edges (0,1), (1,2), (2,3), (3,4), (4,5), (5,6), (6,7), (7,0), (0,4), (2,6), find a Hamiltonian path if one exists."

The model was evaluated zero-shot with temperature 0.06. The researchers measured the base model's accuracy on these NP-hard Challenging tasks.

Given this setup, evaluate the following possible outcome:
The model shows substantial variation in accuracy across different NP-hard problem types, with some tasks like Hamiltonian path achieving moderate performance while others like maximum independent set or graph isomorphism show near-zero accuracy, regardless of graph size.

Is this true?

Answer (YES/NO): NO